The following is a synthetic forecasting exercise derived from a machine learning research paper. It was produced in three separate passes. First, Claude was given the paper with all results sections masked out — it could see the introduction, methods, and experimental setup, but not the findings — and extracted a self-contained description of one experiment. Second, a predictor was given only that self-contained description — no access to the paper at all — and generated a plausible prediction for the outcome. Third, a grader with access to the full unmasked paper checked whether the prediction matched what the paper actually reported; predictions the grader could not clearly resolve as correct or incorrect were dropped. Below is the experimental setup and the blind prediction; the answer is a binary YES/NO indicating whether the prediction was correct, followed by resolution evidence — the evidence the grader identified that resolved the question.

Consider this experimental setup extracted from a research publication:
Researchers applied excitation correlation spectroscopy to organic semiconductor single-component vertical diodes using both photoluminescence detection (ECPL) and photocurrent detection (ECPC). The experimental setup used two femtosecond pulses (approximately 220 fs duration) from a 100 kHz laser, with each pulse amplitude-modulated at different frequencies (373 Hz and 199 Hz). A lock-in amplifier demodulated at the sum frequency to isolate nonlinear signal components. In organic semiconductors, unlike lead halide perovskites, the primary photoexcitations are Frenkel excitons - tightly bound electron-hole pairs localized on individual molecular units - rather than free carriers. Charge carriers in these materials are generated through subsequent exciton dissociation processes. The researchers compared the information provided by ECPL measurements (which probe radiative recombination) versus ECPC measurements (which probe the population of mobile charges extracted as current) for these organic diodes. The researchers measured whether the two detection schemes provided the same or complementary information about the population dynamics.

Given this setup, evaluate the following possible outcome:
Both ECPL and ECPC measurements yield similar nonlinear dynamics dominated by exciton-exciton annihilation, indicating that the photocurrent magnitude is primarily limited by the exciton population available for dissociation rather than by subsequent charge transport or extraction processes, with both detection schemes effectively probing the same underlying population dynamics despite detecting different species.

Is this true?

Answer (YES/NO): NO